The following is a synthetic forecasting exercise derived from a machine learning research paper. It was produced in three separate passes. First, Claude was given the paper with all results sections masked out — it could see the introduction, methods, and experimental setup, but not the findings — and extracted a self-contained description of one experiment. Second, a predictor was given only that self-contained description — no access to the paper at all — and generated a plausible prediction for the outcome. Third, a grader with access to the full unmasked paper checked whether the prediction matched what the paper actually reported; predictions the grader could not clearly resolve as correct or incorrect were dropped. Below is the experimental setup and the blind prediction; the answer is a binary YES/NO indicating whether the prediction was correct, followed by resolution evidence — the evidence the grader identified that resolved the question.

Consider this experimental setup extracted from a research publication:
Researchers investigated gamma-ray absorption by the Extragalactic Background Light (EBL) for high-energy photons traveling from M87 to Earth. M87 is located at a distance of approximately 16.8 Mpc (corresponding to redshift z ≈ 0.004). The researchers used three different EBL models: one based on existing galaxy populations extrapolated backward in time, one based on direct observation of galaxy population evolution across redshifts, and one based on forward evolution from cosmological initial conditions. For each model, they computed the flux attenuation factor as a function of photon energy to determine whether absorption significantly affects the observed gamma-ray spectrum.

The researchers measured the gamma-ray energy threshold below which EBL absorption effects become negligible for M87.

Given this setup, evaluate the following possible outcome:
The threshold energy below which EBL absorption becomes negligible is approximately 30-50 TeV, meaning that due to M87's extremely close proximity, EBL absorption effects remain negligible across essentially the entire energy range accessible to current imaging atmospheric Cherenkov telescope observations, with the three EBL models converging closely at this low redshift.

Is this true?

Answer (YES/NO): NO